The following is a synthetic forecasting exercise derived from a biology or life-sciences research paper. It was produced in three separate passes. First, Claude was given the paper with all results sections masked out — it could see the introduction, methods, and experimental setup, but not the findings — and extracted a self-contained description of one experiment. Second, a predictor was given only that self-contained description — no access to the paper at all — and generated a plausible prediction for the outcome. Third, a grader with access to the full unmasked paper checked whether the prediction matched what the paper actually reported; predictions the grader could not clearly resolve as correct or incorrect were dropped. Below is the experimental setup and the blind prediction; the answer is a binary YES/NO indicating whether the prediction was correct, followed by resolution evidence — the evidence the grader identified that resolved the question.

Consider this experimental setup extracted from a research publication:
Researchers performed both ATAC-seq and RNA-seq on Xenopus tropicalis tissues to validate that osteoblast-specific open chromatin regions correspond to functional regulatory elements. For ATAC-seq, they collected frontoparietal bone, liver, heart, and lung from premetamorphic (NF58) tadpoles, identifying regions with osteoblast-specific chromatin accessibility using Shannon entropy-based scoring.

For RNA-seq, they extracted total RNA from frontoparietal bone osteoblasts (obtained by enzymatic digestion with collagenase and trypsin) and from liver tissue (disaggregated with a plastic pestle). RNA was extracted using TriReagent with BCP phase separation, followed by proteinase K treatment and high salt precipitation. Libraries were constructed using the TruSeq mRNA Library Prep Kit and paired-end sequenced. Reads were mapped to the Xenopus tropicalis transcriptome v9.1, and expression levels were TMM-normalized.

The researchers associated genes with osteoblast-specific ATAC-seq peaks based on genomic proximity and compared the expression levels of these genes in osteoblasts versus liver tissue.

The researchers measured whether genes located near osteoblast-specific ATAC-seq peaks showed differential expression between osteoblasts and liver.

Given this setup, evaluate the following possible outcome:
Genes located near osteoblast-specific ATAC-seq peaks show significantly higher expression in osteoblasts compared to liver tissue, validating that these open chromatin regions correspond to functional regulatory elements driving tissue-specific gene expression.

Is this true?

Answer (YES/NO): YES